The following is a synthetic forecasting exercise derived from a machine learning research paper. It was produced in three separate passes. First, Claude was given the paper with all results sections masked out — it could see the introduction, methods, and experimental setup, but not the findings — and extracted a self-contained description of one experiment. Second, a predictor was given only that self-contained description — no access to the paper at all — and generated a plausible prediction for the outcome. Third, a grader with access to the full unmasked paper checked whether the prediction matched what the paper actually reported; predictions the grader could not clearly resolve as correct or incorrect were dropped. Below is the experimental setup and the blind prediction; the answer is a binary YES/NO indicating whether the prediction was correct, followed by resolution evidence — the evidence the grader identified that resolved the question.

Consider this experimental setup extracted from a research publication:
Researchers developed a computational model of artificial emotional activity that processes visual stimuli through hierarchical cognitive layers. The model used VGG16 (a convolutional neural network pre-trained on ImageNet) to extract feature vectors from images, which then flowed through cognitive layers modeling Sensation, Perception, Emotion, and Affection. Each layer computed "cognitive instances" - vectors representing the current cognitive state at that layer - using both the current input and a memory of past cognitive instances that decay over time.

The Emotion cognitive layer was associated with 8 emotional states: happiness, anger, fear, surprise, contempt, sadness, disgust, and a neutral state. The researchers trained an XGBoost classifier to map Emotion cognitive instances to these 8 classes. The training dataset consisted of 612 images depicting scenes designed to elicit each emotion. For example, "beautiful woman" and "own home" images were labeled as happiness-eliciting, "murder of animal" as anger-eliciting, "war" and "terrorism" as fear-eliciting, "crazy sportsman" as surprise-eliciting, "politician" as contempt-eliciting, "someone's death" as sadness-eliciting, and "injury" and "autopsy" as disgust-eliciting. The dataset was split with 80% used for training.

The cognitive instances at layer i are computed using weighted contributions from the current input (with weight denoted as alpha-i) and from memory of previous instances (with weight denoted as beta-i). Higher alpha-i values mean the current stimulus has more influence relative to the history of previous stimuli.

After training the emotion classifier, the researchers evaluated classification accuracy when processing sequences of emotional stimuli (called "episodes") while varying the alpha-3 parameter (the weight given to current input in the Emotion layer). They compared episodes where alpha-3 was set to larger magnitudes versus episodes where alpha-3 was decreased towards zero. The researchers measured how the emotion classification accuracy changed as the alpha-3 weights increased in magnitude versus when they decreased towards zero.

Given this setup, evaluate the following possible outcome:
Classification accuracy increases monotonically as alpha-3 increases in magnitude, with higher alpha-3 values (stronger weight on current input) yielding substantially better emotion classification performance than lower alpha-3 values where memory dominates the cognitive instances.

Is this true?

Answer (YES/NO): NO